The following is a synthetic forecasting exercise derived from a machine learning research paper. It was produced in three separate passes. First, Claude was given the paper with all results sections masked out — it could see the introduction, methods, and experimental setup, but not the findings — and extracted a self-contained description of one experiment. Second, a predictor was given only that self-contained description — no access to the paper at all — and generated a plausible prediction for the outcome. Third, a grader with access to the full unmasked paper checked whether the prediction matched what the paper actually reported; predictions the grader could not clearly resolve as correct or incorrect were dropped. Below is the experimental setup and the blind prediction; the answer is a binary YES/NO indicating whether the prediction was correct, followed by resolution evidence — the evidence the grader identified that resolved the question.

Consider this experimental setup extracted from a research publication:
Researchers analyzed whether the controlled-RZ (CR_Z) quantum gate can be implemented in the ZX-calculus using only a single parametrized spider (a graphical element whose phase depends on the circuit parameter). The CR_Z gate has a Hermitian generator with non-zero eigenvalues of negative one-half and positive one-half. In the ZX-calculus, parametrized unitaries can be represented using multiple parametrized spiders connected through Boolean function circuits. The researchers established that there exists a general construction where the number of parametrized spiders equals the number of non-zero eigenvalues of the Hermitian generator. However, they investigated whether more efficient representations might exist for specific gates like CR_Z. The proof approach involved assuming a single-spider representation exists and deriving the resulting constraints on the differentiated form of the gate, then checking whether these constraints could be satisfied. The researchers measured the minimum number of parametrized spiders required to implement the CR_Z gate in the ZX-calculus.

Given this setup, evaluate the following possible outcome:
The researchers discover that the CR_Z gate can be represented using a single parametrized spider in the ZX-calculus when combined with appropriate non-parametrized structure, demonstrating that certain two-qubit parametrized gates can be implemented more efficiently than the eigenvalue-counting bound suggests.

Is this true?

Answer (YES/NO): NO